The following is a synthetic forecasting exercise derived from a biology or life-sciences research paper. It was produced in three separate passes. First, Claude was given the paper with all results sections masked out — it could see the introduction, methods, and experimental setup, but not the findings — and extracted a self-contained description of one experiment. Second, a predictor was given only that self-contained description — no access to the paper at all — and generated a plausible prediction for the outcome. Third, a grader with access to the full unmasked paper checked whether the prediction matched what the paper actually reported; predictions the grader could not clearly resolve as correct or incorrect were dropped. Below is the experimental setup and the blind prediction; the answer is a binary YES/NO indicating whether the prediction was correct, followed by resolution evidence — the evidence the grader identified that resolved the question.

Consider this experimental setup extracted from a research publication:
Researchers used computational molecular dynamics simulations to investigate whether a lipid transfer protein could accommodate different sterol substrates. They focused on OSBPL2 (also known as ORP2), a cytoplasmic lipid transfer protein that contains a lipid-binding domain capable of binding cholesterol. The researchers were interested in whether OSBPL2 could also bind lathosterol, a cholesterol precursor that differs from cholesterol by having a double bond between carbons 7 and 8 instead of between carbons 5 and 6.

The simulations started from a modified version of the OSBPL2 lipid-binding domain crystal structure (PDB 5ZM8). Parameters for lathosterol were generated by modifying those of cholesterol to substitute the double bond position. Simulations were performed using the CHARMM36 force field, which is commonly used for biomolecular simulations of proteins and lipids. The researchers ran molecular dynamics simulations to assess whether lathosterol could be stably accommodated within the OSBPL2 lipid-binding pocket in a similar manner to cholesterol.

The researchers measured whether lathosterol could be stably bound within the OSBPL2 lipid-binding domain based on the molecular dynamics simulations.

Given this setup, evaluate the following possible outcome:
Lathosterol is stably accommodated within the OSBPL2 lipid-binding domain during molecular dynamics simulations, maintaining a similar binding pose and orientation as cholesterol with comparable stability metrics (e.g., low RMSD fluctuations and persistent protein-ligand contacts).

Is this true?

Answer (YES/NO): NO